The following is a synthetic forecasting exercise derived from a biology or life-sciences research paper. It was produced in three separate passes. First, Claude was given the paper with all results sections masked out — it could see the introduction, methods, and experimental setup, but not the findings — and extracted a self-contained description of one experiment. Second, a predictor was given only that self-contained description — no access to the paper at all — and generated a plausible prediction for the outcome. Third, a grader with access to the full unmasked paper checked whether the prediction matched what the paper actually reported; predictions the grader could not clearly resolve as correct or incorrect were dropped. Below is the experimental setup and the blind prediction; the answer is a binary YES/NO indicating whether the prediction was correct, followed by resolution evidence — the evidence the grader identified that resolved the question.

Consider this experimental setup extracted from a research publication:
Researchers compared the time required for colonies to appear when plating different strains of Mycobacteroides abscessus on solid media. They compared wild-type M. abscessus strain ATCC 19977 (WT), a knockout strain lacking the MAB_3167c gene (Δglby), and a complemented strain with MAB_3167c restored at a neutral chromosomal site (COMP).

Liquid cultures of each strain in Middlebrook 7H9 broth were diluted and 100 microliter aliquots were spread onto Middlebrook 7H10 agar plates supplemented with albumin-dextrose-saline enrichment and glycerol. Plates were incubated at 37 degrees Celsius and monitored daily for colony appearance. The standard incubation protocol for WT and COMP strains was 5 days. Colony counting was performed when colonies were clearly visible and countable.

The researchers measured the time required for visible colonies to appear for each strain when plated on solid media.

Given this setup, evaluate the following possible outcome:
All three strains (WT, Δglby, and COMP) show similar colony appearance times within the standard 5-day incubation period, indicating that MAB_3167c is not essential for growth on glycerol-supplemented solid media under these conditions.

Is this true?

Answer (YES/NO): NO